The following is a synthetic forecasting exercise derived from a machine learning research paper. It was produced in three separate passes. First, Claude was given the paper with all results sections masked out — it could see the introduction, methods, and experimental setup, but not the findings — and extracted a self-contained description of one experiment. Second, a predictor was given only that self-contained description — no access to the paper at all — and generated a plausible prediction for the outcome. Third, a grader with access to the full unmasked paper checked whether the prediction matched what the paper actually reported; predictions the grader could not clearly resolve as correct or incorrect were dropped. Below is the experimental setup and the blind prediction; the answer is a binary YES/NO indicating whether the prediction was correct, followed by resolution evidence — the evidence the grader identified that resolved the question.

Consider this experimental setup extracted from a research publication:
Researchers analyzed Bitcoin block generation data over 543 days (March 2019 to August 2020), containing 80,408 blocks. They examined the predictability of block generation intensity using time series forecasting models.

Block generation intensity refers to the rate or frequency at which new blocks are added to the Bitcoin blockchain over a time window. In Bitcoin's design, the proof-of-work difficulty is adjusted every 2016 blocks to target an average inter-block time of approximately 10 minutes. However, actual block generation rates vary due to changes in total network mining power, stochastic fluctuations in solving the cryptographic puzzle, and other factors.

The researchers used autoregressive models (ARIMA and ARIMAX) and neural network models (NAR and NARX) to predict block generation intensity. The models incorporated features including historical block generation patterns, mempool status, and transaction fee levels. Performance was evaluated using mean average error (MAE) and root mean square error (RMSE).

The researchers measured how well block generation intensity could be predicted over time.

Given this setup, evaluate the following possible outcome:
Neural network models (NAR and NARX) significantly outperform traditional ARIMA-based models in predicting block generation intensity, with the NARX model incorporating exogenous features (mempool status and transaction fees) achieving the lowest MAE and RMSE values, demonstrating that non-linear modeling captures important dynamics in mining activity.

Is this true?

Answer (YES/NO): NO